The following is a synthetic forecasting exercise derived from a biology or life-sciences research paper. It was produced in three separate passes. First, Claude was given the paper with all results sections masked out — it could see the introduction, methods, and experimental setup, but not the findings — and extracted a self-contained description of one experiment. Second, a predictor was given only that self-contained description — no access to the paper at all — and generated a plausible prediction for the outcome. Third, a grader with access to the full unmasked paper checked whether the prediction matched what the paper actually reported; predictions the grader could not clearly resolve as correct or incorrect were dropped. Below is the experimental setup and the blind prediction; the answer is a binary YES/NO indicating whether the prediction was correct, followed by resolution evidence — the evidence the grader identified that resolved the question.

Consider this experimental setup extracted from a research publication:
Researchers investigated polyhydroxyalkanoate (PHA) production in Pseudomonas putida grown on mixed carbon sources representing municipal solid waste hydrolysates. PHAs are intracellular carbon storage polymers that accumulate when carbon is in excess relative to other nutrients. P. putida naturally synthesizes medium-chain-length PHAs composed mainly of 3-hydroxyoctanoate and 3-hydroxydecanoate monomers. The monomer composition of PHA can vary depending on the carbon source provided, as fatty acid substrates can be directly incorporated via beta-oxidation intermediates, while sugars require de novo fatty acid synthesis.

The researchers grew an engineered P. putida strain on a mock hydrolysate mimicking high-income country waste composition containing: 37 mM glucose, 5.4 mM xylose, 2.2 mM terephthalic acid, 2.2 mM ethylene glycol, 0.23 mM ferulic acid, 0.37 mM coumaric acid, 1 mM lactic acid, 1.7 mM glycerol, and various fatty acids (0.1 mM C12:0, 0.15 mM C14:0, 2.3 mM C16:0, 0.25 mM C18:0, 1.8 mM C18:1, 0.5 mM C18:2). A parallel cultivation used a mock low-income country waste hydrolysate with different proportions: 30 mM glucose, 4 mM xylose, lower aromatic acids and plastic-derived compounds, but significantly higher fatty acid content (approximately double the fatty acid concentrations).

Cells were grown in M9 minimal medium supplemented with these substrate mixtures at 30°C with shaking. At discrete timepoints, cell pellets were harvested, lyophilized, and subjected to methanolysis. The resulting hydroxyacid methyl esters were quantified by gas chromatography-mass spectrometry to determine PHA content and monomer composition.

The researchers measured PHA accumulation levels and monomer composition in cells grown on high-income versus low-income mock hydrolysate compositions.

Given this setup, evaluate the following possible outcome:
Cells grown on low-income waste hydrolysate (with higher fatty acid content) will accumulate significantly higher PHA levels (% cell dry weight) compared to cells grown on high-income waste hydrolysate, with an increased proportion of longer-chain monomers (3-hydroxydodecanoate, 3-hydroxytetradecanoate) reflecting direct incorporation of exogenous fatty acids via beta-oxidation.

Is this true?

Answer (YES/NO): NO